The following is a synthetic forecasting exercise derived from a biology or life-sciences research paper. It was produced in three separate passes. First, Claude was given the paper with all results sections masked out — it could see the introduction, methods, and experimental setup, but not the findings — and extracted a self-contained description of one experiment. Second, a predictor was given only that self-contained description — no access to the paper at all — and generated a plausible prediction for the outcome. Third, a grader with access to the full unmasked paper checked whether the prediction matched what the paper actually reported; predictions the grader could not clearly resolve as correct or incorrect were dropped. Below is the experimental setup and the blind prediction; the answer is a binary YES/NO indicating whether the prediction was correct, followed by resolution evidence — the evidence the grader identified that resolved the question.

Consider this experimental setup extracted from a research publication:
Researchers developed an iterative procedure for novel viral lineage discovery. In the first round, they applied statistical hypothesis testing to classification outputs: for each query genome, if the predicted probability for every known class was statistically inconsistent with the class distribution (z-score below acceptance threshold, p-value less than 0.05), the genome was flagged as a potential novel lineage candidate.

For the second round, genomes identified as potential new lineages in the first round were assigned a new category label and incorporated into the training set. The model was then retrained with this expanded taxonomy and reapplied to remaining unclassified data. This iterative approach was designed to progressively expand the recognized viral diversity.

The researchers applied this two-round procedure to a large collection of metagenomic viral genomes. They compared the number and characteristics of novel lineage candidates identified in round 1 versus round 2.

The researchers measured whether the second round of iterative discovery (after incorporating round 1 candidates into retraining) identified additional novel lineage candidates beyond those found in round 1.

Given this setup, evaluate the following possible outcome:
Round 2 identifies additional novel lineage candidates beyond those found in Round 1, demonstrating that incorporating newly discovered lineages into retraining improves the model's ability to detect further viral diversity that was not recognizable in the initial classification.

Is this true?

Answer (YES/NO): YES